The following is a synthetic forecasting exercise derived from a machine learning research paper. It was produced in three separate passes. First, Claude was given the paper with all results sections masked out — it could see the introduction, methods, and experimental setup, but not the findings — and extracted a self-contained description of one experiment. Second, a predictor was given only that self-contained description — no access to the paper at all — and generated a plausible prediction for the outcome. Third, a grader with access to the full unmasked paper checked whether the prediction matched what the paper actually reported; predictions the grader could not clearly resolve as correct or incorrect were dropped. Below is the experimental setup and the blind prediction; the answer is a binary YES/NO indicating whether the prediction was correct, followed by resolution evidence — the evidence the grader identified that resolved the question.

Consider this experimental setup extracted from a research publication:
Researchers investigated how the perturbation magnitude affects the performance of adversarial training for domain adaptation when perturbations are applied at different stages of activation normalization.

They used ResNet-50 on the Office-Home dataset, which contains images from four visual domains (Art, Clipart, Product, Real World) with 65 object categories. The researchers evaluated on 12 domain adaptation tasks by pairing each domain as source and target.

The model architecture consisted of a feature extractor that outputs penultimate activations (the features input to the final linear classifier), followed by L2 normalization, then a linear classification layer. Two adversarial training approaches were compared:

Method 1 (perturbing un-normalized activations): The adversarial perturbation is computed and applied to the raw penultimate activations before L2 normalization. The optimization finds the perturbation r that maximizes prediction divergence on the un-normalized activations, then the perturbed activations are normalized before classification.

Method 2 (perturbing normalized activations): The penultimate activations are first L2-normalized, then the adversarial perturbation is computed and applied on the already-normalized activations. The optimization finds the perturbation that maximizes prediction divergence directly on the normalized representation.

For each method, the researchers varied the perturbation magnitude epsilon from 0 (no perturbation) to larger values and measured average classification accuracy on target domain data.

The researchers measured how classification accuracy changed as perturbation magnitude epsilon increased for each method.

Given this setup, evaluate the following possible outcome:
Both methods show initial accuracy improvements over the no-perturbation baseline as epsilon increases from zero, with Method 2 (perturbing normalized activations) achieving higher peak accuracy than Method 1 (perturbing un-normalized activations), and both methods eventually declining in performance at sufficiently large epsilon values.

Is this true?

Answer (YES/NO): NO